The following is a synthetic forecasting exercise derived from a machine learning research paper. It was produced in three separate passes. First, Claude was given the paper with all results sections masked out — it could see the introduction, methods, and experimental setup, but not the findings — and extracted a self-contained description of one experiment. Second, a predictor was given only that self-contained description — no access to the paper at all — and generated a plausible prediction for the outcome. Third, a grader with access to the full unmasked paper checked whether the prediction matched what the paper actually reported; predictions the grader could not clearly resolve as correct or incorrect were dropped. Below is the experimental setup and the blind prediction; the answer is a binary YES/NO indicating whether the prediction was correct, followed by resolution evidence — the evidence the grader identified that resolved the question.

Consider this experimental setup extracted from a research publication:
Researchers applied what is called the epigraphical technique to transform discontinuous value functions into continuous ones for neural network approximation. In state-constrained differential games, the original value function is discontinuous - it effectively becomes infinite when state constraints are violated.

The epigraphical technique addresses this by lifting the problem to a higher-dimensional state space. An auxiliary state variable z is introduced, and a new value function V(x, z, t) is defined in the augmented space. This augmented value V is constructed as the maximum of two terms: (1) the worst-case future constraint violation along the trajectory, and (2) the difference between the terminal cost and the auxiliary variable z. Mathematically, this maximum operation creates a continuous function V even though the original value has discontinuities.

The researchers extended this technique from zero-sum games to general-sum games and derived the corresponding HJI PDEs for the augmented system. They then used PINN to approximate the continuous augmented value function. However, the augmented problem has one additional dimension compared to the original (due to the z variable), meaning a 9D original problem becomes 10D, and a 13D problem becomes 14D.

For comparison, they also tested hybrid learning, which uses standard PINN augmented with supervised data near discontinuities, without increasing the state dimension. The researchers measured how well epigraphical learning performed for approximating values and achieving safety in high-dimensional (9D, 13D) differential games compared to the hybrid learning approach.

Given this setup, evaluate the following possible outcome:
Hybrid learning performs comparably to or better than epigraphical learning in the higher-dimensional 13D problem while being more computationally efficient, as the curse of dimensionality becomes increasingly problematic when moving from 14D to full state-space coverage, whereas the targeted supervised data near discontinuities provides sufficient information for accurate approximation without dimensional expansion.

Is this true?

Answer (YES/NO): YES